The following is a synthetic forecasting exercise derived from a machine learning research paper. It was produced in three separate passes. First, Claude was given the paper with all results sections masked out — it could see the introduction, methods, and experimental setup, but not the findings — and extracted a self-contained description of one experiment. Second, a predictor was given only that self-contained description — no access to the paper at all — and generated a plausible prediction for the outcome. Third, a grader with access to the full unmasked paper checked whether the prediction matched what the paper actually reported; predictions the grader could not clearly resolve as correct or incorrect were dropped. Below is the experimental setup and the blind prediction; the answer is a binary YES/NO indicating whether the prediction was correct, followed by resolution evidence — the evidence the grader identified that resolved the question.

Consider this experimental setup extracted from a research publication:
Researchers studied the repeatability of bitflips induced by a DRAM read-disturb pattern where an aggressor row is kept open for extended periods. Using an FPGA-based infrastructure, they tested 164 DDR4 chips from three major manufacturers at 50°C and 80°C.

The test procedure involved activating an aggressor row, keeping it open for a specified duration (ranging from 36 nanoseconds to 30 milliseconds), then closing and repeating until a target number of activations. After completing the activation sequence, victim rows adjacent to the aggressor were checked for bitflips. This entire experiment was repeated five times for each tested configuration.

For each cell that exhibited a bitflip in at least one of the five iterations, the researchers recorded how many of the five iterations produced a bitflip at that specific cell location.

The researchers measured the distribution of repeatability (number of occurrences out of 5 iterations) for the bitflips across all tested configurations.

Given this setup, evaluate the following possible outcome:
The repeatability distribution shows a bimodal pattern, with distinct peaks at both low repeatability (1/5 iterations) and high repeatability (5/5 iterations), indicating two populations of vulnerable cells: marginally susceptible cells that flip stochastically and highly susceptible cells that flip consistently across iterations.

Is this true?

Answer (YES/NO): NO